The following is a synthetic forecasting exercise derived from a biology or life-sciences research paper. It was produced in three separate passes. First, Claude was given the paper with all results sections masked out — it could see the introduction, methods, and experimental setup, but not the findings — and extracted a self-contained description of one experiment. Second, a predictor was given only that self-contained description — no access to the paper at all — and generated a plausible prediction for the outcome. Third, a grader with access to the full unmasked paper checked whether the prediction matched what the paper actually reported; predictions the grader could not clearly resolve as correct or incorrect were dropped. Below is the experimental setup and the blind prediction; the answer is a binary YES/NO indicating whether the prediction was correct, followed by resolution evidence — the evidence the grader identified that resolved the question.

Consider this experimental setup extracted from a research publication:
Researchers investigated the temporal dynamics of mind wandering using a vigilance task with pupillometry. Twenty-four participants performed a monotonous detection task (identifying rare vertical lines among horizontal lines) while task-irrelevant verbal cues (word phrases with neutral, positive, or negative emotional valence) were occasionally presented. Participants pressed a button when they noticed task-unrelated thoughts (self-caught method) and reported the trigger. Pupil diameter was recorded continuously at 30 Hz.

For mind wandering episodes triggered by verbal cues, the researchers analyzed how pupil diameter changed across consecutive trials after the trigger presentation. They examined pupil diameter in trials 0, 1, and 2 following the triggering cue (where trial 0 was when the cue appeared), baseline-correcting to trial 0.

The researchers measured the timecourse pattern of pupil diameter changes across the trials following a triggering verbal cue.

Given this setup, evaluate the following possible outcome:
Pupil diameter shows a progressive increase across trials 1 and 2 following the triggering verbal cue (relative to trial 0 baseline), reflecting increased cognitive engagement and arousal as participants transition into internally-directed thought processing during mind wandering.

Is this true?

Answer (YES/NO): YES